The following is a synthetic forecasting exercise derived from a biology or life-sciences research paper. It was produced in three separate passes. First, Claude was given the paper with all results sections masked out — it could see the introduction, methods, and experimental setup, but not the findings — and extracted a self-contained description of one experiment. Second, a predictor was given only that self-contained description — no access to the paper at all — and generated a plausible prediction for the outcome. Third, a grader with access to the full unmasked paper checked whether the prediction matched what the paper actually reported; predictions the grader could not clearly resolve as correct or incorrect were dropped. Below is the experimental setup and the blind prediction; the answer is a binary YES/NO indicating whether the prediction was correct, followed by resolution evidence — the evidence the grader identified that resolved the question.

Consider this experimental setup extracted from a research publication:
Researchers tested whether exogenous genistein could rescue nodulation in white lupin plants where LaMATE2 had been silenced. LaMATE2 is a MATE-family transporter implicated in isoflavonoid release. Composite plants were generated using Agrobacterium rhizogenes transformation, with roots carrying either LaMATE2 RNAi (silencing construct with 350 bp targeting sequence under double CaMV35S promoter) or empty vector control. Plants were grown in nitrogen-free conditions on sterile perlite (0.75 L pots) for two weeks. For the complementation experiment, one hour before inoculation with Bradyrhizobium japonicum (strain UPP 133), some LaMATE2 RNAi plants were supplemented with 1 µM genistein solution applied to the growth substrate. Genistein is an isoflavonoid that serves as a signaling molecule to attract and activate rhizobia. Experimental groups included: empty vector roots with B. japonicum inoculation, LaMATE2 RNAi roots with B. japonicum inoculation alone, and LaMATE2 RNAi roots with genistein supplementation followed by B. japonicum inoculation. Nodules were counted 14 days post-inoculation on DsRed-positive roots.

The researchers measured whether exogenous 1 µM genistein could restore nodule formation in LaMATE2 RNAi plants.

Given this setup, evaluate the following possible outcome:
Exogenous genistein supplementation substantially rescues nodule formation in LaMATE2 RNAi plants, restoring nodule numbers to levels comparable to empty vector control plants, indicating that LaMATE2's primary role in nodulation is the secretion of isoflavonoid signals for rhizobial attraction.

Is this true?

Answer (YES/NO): NO